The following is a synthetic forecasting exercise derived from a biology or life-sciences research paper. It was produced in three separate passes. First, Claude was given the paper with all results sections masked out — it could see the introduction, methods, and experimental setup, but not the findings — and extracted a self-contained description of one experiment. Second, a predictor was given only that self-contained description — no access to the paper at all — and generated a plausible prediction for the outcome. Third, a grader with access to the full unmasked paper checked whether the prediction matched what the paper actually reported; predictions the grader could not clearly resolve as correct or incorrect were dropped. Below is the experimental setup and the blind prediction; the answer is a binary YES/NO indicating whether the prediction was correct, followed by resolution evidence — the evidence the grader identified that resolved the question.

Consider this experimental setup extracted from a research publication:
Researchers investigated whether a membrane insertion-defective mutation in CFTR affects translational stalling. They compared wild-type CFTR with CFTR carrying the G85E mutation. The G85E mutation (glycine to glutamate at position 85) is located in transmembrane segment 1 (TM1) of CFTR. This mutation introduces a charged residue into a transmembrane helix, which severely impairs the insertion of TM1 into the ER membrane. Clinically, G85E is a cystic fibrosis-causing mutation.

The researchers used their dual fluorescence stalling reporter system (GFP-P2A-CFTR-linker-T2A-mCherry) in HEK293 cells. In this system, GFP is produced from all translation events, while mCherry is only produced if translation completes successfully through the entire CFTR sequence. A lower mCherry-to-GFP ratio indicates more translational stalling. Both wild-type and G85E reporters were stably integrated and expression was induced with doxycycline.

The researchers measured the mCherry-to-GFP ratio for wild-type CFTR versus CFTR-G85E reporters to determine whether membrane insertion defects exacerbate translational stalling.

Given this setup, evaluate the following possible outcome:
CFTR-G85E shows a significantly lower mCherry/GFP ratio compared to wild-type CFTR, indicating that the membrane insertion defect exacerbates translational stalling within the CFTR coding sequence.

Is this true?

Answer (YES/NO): NO